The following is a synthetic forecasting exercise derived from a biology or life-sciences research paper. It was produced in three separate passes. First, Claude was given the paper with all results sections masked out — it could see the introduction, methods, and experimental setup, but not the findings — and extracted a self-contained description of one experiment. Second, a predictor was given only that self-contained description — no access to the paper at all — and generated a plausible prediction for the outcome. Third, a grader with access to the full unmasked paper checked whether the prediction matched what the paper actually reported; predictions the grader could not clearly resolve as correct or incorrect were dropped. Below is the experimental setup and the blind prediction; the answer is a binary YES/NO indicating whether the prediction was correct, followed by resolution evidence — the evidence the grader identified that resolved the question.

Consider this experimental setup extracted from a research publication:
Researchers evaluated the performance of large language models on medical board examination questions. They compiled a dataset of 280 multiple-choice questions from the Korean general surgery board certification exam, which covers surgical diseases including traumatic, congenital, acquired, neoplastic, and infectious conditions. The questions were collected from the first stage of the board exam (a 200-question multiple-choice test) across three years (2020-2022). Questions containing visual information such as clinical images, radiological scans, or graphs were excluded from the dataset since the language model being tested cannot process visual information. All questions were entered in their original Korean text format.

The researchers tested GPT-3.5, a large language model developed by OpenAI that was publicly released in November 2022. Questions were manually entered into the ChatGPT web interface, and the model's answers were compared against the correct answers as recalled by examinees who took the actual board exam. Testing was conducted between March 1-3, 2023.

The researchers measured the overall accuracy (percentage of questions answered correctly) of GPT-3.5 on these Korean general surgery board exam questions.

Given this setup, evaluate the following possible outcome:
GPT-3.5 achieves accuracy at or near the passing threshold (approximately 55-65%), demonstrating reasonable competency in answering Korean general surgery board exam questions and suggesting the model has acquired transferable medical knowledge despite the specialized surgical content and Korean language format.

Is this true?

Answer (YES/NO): NO